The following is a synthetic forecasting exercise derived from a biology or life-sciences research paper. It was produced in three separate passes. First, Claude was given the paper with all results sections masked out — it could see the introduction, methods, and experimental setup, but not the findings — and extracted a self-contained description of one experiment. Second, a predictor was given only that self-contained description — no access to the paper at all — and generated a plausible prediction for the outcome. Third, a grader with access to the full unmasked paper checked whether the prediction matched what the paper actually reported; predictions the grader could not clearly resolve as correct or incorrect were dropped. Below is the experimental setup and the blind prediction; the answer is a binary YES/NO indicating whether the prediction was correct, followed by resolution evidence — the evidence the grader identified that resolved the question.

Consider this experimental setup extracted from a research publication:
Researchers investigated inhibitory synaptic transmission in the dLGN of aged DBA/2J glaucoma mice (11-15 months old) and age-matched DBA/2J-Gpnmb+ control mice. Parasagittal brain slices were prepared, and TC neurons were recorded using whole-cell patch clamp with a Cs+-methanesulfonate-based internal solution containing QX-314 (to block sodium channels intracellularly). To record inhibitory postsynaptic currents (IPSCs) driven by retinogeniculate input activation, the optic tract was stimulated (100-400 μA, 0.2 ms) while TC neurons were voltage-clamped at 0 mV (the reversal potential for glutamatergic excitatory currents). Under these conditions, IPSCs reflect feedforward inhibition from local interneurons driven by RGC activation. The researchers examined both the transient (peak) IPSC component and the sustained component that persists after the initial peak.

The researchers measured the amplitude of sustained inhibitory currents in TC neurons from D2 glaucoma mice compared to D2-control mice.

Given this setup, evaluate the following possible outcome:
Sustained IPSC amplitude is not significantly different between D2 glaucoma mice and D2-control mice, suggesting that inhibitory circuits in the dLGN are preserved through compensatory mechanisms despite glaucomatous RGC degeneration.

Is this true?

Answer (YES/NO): NO